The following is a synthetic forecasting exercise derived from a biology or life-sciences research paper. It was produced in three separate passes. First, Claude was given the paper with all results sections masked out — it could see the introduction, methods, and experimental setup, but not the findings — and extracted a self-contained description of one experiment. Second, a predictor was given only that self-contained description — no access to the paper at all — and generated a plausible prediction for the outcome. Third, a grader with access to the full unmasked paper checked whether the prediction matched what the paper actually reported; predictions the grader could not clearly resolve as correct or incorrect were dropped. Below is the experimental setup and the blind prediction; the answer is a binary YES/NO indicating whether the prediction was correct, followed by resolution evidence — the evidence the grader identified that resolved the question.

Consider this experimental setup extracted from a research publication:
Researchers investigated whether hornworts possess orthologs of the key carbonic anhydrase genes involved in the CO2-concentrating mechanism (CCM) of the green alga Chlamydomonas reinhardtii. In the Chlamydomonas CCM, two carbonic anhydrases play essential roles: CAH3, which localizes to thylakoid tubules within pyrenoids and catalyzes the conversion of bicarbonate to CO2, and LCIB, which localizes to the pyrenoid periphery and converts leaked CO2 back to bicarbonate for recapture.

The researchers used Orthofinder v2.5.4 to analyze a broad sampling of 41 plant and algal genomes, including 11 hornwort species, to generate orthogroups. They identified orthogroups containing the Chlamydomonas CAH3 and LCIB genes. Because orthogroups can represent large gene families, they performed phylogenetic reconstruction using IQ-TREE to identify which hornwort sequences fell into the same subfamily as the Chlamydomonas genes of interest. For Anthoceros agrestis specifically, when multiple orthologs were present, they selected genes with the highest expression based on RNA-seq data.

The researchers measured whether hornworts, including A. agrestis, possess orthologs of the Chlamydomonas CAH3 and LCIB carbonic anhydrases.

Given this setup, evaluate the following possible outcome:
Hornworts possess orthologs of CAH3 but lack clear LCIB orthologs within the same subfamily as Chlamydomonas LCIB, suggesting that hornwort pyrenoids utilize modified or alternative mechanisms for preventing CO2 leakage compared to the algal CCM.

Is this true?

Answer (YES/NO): NO